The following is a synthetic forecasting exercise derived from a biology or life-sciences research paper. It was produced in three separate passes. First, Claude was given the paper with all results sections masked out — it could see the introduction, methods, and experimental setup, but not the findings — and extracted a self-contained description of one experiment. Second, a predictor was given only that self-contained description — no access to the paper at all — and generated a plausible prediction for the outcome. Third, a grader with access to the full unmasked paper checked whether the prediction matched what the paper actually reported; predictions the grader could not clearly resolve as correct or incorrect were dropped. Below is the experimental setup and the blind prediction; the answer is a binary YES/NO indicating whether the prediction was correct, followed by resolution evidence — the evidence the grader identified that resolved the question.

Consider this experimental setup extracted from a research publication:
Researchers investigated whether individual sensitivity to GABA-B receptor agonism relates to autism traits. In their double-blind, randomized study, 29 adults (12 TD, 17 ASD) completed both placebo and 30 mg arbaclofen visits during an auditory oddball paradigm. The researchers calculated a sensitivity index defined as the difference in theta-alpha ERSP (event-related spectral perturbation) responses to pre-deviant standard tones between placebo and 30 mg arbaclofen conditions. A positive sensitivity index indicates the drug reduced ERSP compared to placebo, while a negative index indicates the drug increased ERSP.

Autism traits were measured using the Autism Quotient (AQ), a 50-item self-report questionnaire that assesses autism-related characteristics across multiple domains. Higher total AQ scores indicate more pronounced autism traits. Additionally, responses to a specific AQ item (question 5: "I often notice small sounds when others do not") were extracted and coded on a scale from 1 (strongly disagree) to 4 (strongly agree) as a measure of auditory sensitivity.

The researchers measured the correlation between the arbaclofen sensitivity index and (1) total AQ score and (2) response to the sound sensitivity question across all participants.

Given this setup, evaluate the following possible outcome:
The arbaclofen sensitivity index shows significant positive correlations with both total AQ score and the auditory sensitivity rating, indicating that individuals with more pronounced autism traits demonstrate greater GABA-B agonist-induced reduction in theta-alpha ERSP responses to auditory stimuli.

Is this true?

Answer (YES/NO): NO